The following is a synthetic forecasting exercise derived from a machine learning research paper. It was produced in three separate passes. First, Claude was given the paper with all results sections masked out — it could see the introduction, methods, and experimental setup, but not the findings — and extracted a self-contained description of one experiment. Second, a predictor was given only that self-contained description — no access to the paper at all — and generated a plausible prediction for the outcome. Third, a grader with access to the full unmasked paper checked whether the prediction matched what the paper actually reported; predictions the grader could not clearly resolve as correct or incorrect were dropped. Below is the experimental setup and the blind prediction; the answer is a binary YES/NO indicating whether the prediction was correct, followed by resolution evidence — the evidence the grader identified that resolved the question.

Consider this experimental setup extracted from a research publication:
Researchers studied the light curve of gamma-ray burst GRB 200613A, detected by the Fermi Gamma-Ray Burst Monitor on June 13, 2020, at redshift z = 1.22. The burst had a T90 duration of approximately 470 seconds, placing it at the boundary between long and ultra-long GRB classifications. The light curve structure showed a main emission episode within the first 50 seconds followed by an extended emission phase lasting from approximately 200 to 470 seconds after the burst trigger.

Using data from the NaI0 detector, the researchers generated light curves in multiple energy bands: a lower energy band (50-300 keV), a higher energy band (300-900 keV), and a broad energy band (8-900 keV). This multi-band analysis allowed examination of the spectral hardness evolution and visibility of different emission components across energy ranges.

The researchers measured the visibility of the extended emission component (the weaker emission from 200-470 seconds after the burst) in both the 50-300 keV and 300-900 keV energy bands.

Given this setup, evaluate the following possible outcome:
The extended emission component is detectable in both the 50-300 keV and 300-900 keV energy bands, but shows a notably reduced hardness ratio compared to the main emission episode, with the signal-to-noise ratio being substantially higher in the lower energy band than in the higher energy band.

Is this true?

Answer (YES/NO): NO